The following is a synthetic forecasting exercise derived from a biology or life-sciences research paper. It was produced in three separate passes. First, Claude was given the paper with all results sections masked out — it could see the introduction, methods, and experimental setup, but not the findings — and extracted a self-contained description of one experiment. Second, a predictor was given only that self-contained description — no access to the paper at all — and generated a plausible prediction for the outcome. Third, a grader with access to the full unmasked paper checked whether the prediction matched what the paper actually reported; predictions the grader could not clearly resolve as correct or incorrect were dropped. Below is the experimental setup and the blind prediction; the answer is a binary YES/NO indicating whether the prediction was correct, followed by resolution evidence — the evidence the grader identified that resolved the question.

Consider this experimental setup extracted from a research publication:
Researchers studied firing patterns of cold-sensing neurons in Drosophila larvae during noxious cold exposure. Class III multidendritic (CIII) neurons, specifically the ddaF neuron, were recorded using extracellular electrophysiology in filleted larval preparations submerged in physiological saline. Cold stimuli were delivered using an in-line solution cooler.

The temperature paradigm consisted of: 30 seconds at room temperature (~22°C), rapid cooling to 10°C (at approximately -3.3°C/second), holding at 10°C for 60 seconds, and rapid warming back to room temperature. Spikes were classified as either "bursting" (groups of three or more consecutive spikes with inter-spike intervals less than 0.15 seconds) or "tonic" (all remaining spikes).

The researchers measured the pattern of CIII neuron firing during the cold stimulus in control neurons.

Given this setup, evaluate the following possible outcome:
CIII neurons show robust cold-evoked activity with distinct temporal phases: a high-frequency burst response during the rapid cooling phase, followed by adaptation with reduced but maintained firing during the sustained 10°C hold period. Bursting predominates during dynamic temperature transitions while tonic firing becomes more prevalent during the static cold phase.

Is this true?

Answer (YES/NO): YES